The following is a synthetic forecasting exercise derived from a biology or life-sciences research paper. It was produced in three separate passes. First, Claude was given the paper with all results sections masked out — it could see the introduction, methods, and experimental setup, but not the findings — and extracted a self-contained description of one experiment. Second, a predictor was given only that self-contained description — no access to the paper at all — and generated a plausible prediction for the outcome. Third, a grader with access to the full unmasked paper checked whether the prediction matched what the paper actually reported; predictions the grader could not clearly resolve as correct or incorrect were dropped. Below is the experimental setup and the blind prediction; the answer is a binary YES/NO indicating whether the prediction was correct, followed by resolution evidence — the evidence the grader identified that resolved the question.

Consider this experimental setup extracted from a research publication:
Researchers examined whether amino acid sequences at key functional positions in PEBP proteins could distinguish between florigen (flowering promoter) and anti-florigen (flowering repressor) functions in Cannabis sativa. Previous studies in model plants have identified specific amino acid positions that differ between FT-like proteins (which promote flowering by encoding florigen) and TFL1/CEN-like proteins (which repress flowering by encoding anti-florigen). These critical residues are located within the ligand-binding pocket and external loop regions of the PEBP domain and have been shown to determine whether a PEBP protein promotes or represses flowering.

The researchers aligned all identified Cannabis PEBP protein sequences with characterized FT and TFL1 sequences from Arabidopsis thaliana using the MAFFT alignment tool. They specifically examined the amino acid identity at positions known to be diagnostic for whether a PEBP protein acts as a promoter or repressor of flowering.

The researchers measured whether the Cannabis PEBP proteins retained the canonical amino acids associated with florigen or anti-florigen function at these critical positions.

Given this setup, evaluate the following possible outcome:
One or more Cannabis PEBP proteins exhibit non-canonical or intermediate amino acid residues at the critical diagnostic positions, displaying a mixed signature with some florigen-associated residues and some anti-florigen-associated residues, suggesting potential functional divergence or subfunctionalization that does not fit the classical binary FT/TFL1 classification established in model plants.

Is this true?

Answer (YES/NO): YES